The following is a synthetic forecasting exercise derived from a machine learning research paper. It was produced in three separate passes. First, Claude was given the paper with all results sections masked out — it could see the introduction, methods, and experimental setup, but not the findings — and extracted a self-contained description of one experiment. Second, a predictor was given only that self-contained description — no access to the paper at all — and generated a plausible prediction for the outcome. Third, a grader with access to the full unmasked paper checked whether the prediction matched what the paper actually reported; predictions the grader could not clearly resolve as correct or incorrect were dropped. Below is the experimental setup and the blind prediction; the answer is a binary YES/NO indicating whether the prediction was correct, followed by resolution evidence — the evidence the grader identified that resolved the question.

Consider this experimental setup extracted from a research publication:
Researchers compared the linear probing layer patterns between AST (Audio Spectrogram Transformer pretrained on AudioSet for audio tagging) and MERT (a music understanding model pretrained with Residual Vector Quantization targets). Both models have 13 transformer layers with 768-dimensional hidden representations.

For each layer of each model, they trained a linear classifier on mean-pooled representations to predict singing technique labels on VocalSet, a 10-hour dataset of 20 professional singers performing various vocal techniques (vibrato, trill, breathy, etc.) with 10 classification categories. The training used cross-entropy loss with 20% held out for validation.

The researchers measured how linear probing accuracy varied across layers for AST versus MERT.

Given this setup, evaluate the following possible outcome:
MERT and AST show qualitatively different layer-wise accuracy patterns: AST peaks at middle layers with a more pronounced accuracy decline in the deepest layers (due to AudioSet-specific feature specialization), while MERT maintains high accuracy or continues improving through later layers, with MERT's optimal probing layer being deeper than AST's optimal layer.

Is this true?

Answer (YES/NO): NO